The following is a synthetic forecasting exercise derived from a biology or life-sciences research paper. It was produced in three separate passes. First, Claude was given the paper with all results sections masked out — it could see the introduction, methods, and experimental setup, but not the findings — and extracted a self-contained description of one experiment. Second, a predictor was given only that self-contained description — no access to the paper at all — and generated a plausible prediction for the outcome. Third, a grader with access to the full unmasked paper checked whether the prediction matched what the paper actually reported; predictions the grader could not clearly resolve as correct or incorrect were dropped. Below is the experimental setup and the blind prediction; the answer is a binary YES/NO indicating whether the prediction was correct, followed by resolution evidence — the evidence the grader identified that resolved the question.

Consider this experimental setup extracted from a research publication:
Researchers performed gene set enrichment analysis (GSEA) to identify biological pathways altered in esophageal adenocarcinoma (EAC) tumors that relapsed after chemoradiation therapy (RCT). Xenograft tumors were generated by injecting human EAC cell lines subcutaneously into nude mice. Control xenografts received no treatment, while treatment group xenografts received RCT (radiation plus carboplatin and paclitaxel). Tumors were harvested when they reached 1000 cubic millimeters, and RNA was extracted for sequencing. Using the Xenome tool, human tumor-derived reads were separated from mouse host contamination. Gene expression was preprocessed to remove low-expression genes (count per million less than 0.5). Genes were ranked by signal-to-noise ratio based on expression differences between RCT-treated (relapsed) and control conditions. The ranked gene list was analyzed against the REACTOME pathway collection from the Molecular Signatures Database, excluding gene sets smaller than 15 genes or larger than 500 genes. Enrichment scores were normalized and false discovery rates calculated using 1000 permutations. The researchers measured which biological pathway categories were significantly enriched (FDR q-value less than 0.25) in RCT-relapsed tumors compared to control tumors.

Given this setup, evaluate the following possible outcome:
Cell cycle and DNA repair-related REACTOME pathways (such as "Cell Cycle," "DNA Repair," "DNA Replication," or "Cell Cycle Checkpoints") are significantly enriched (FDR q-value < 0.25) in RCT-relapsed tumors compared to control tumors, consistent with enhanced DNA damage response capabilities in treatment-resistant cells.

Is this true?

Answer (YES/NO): NO